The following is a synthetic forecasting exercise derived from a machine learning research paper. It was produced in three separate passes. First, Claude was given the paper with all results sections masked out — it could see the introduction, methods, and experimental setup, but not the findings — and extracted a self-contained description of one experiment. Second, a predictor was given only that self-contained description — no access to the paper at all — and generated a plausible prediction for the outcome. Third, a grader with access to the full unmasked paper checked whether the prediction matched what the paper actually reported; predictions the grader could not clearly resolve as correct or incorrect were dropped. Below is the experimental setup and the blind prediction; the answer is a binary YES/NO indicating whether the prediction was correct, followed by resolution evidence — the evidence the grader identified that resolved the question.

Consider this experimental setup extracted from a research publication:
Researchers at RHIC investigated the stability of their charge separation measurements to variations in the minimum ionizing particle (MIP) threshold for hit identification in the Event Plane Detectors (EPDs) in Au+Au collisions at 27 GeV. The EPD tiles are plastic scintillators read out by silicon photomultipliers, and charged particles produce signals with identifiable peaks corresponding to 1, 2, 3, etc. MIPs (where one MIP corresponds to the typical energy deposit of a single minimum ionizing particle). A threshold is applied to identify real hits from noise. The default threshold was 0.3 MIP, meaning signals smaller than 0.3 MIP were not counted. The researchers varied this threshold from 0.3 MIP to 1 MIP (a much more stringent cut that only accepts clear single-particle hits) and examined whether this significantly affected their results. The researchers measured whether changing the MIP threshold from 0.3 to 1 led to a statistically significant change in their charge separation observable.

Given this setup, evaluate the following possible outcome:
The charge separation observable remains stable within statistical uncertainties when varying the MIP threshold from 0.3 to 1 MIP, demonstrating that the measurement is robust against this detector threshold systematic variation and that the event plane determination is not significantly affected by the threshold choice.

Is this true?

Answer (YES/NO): YES